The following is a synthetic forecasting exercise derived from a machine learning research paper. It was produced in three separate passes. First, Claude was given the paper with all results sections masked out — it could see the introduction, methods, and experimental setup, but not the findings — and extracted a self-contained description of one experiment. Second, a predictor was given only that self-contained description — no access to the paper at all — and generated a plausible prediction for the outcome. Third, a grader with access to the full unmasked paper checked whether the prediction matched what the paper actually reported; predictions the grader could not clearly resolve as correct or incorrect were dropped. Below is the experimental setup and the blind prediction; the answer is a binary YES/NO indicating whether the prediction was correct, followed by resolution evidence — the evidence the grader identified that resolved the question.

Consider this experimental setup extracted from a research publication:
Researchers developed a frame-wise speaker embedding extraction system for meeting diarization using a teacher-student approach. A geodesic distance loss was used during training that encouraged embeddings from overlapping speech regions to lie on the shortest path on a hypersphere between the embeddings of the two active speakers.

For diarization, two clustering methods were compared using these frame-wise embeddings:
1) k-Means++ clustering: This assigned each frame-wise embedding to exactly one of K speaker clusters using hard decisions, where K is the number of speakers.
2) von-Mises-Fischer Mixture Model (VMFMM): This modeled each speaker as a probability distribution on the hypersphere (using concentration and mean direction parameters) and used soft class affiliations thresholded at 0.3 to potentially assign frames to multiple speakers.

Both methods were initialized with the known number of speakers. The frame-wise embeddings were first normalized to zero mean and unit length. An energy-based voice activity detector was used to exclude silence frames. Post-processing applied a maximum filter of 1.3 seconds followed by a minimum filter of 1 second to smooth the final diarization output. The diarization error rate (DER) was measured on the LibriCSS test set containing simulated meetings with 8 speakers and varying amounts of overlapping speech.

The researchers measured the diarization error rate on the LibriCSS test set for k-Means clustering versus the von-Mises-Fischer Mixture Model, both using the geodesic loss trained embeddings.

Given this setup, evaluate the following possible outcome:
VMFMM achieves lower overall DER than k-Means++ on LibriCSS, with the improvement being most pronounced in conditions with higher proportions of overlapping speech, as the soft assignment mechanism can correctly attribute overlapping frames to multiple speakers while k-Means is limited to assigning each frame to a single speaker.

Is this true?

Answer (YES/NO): NO